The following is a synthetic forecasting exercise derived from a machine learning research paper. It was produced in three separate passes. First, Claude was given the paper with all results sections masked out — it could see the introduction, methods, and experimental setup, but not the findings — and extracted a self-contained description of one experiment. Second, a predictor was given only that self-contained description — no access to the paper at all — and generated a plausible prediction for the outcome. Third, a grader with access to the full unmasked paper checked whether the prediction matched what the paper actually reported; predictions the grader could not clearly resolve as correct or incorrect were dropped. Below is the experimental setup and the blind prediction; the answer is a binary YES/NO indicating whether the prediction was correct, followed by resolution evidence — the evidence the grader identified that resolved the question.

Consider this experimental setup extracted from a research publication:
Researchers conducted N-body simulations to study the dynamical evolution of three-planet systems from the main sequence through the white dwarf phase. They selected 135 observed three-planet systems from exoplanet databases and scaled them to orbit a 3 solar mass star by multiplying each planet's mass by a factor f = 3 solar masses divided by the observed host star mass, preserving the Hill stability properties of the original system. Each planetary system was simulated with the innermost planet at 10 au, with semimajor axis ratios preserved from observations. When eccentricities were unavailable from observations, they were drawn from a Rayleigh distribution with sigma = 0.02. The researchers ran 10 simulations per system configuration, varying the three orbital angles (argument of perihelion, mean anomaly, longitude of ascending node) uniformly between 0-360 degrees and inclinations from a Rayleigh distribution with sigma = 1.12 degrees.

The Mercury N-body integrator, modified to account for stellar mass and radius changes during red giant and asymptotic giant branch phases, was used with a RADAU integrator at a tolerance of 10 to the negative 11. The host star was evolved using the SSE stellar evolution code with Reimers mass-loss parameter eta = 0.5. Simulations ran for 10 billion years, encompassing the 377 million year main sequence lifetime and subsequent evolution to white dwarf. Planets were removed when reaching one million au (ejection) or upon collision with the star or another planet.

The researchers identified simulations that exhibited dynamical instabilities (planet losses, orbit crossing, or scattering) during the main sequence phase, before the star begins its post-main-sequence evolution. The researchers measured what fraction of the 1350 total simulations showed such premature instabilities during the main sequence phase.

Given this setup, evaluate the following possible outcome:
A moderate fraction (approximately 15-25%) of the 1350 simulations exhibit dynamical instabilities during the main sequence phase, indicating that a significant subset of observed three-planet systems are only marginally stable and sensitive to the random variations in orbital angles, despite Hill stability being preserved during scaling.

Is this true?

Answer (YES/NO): NO